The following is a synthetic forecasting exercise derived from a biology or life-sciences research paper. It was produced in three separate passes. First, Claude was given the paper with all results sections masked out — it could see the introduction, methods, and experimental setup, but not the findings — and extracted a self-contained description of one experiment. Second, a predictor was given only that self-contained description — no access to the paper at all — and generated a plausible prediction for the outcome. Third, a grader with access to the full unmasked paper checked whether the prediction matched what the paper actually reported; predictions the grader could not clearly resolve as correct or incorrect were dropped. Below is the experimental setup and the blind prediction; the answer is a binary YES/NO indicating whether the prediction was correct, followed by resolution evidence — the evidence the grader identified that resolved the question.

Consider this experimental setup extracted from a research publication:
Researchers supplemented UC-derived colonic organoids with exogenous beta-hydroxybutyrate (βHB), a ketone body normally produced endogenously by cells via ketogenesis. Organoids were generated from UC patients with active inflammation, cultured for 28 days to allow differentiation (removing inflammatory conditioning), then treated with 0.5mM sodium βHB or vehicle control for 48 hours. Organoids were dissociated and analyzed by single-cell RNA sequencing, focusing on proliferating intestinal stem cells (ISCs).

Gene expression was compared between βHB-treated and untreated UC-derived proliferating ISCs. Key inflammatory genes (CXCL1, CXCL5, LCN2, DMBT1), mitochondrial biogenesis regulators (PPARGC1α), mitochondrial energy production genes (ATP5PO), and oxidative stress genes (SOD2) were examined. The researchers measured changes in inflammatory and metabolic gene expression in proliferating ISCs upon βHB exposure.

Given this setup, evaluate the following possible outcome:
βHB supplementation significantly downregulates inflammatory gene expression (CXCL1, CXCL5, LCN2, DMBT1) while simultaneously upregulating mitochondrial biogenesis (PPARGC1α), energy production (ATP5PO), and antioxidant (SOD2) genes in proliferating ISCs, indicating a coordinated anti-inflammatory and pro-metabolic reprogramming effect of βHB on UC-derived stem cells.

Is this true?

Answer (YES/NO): NO